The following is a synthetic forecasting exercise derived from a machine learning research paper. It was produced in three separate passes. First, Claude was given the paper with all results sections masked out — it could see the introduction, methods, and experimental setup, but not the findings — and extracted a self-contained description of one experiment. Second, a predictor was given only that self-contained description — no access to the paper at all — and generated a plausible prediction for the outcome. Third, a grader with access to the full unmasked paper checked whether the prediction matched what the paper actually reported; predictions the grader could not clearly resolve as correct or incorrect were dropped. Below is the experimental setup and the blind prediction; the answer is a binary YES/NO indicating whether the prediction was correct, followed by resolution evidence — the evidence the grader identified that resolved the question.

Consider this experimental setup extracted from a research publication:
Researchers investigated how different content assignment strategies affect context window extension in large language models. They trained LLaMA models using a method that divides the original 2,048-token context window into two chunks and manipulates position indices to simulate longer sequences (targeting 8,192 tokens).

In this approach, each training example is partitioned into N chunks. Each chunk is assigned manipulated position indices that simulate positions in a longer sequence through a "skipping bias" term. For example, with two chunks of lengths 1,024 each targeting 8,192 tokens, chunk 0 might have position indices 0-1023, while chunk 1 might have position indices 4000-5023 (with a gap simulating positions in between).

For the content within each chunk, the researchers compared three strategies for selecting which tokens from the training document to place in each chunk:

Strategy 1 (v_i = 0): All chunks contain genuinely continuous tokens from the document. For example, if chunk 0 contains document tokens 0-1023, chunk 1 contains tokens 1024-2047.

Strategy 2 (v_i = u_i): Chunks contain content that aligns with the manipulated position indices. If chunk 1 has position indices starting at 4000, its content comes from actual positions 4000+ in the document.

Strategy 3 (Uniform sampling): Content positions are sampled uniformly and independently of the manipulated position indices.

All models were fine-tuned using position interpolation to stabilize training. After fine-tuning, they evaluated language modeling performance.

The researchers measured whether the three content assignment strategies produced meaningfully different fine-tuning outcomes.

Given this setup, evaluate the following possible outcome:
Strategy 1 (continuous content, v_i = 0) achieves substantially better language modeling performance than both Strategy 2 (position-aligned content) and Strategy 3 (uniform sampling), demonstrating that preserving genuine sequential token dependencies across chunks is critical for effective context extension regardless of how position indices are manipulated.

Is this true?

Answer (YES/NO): NO